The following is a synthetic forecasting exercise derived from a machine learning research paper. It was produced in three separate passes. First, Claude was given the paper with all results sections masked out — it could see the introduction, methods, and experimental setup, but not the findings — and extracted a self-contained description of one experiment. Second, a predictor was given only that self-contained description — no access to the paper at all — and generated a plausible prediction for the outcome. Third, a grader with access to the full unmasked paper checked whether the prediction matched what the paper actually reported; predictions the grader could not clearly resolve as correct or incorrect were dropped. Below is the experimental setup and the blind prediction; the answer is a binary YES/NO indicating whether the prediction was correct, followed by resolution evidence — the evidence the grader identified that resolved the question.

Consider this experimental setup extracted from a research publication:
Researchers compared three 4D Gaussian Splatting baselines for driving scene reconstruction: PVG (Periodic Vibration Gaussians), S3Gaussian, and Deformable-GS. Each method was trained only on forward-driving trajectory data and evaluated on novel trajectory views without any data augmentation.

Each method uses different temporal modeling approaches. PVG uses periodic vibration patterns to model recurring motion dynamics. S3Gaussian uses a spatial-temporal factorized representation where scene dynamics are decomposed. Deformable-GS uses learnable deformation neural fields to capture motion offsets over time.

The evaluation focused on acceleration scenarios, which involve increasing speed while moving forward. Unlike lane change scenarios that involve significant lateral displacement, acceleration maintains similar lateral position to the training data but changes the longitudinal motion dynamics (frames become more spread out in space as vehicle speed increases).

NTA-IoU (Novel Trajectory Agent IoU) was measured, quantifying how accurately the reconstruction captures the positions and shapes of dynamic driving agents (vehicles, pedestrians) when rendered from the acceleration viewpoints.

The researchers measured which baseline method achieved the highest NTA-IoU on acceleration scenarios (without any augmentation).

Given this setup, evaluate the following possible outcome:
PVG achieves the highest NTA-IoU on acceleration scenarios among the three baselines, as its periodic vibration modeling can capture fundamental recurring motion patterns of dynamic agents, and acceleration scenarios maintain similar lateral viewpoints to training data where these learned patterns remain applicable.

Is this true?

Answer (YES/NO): NO